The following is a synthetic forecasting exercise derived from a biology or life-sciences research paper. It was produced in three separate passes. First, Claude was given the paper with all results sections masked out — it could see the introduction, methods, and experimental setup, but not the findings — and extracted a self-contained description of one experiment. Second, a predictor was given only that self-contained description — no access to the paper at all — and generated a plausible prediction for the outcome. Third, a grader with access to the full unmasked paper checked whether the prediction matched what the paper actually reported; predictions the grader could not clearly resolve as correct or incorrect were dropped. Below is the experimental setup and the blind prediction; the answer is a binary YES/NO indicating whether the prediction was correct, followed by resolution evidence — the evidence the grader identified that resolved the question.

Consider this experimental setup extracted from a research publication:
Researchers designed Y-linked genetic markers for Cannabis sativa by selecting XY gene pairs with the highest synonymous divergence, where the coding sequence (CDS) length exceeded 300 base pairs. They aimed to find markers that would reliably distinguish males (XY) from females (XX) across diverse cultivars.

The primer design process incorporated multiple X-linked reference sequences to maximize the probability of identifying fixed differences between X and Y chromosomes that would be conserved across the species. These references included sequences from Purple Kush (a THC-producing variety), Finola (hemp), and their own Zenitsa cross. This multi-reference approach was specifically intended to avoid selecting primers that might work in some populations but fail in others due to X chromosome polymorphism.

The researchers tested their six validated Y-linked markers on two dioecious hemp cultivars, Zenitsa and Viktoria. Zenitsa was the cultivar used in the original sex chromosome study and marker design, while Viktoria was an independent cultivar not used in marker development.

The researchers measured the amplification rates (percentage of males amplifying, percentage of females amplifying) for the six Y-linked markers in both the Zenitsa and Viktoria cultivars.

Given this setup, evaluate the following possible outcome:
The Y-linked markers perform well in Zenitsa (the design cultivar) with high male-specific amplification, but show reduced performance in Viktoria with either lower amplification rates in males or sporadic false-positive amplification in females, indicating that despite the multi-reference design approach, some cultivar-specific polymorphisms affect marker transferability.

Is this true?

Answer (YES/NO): NO